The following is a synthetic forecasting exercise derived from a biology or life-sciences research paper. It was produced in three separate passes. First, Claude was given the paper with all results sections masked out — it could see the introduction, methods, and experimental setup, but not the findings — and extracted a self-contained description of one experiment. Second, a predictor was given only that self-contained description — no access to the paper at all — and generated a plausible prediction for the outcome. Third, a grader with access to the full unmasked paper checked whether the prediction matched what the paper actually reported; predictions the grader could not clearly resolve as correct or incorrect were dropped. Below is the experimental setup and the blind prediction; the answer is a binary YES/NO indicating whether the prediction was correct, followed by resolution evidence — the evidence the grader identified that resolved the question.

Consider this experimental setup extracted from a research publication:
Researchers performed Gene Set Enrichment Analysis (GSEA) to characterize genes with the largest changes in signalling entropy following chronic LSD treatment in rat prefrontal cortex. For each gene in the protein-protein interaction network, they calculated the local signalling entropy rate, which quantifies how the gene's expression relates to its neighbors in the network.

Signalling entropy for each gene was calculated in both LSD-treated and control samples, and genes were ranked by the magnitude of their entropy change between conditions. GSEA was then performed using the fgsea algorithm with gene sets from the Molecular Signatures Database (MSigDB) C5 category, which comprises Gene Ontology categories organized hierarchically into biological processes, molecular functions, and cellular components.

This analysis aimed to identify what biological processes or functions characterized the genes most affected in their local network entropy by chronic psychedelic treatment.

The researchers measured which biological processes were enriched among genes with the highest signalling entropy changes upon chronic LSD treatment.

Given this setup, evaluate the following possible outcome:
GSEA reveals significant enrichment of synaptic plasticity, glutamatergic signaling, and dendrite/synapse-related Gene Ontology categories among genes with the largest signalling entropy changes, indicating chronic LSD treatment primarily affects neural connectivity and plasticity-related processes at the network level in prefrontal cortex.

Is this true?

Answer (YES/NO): NO